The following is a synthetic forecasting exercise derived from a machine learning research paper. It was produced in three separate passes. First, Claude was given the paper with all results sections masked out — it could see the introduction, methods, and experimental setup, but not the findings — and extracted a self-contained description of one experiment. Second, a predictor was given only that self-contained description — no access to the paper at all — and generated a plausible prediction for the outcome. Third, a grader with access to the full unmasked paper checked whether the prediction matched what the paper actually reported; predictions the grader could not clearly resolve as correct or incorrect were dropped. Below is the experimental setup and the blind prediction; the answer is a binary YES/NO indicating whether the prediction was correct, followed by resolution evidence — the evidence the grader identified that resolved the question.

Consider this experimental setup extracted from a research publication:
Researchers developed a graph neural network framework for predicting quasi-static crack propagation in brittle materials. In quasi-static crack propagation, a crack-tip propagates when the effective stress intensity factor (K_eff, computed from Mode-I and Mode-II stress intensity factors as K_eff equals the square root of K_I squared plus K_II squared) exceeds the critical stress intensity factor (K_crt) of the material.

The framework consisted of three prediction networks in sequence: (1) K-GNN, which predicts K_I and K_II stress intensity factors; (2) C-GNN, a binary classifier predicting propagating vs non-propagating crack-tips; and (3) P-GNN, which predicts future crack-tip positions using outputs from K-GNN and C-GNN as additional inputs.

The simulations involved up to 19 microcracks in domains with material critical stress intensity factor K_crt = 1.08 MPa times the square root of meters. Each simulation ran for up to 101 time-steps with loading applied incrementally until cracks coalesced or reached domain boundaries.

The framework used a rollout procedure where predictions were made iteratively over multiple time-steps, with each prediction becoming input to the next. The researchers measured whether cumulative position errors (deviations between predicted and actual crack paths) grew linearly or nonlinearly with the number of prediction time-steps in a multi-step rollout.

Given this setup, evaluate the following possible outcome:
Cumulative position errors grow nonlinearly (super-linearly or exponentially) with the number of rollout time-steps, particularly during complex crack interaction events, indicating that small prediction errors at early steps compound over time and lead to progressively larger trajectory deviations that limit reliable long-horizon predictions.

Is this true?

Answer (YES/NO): NO